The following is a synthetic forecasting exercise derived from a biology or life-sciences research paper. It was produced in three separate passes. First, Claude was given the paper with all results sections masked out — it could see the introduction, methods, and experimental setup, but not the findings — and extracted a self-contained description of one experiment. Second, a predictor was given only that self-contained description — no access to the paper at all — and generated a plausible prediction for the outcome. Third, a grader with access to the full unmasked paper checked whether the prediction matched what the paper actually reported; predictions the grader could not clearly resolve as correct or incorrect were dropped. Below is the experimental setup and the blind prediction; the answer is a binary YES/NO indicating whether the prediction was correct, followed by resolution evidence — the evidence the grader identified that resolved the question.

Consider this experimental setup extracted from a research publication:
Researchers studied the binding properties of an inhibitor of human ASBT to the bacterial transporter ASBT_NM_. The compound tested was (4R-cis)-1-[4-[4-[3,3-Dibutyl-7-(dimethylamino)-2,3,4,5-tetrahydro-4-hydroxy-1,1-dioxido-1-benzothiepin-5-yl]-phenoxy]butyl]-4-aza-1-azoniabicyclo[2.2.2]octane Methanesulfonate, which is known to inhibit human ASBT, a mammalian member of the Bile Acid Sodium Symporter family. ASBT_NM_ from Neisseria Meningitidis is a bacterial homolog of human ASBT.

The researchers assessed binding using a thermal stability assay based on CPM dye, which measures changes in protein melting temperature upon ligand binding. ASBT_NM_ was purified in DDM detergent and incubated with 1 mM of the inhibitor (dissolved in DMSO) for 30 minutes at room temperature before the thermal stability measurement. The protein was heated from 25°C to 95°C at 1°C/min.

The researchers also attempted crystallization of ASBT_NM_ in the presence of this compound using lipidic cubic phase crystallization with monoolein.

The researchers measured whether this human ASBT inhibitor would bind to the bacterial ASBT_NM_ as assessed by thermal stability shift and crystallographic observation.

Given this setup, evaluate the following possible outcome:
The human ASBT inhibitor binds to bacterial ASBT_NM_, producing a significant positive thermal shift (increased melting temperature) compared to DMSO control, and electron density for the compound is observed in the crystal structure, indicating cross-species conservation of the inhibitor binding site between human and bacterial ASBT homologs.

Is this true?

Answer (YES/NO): NO